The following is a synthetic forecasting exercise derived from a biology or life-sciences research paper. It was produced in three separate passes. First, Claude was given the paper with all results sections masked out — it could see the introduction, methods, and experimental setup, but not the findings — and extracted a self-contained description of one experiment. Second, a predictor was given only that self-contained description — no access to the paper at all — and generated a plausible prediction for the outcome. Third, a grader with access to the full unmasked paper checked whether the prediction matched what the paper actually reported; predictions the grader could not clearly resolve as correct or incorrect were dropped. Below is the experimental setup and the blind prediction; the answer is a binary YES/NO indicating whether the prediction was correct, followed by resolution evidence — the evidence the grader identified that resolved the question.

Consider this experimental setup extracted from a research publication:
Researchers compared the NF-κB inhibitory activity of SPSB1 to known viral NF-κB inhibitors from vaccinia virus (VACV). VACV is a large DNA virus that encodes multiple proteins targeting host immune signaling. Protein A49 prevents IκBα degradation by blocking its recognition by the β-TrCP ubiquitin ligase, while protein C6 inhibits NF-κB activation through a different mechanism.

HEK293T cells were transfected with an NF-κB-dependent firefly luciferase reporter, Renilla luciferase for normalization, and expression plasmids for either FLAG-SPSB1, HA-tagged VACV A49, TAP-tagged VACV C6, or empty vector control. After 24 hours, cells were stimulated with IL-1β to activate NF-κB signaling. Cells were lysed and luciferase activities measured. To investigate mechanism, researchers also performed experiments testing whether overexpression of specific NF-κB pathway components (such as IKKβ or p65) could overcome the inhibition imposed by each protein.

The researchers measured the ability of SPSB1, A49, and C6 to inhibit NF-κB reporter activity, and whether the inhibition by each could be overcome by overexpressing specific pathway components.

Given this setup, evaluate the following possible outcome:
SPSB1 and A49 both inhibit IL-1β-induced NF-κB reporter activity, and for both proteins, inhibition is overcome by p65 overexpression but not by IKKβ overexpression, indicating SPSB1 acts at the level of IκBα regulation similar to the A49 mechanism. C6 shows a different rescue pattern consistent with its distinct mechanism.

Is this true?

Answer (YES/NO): NO